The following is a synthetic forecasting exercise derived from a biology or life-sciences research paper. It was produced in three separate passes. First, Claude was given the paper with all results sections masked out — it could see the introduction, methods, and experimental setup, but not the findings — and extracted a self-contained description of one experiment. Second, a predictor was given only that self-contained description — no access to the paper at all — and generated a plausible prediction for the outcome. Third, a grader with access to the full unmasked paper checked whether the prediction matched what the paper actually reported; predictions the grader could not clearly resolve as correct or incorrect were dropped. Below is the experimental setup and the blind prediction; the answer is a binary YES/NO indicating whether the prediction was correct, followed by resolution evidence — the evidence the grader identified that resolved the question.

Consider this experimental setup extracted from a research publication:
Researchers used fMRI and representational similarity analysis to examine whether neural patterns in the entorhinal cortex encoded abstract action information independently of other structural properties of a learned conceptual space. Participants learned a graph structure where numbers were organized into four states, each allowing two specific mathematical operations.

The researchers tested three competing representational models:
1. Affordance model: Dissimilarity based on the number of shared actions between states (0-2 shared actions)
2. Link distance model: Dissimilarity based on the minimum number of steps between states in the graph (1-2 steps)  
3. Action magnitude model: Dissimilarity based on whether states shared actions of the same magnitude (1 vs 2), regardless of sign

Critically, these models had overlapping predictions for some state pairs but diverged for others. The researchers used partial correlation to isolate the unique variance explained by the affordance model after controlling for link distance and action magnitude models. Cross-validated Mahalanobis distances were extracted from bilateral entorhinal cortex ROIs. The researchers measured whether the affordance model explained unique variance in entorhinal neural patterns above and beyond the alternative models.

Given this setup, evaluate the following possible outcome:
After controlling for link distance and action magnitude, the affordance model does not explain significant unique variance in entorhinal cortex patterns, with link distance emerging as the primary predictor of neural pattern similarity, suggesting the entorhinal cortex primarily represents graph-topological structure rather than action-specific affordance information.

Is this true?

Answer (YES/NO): NO